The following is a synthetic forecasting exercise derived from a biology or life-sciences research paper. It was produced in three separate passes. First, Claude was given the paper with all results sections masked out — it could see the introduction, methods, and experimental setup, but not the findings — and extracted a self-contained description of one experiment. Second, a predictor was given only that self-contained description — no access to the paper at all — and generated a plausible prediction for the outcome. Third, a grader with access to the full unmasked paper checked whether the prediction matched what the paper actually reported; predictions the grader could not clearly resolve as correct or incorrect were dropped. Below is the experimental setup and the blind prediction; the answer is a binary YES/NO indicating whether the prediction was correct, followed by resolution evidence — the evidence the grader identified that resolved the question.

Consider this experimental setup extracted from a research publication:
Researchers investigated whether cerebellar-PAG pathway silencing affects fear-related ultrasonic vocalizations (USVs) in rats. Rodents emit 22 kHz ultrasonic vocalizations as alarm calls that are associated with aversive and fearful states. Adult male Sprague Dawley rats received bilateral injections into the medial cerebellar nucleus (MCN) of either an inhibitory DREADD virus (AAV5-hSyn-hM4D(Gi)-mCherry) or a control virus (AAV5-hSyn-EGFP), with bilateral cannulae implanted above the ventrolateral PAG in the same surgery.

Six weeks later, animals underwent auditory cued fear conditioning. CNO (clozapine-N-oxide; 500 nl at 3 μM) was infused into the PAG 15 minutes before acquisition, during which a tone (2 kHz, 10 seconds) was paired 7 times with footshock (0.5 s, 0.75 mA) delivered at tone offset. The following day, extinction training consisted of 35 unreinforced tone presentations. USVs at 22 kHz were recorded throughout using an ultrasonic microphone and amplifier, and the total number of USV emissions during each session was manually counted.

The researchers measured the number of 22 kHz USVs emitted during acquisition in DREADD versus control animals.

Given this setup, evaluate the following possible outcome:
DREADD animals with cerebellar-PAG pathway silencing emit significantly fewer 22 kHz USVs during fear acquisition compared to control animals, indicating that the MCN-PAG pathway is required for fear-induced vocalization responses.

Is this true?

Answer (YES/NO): YES